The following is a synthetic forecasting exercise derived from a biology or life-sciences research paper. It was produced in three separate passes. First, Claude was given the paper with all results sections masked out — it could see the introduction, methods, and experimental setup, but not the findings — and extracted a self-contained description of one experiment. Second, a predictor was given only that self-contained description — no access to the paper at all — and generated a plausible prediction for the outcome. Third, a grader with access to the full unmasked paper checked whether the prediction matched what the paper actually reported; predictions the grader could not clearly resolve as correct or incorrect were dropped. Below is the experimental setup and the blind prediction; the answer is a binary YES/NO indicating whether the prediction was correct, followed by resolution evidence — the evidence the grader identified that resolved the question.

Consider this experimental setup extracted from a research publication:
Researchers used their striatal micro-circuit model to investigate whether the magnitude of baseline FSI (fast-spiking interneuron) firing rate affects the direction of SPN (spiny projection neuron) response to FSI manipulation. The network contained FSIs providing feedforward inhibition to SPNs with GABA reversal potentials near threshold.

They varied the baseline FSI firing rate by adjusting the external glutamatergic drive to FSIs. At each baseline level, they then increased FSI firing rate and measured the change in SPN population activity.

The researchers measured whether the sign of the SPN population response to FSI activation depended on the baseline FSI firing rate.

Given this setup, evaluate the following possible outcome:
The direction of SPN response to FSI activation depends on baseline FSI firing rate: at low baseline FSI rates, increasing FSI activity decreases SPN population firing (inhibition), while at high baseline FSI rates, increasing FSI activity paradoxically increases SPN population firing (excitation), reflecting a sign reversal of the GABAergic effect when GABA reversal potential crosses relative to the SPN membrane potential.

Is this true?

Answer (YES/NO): NO